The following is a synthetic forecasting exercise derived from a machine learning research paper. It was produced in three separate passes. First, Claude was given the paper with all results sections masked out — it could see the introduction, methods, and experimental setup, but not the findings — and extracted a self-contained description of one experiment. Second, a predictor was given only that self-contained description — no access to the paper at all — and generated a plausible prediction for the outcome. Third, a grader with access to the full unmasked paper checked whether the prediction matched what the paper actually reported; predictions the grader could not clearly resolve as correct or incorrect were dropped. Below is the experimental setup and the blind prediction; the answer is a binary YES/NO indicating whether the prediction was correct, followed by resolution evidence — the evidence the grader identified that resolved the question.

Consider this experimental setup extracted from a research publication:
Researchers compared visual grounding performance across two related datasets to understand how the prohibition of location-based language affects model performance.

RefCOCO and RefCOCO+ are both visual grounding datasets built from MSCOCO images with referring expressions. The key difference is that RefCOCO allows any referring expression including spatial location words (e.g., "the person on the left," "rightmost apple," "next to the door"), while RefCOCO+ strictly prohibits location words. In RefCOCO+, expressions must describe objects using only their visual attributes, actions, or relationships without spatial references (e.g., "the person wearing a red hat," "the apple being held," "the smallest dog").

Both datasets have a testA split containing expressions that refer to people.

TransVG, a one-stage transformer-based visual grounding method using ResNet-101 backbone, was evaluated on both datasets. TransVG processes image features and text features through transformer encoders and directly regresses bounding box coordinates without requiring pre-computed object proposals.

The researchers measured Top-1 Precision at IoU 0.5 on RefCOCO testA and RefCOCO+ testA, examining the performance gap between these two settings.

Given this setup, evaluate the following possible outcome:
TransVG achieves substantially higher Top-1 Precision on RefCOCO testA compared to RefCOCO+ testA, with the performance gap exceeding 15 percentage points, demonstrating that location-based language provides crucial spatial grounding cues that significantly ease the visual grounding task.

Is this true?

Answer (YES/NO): NO